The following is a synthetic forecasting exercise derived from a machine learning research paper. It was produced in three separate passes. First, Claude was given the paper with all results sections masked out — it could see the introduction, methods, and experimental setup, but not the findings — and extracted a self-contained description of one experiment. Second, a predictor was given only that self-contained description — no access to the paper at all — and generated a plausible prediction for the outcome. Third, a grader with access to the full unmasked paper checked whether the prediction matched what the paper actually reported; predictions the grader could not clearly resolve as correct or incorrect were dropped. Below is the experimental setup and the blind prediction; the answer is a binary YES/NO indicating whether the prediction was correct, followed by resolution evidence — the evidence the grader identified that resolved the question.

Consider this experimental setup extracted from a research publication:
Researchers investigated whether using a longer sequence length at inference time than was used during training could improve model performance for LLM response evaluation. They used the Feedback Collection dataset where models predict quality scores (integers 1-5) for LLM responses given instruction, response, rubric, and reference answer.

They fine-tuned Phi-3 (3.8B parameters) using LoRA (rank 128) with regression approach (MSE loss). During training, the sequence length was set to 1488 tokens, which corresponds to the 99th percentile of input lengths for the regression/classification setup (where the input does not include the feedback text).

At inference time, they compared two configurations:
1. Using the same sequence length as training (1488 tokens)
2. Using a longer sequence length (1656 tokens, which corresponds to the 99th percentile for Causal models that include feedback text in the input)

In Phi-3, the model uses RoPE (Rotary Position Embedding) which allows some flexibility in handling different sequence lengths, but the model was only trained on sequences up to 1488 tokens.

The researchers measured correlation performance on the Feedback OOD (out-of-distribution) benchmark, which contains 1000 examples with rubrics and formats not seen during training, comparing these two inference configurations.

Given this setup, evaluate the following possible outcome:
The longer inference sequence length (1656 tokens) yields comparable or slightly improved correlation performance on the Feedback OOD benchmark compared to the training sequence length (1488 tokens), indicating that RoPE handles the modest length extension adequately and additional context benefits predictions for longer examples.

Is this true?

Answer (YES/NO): YES